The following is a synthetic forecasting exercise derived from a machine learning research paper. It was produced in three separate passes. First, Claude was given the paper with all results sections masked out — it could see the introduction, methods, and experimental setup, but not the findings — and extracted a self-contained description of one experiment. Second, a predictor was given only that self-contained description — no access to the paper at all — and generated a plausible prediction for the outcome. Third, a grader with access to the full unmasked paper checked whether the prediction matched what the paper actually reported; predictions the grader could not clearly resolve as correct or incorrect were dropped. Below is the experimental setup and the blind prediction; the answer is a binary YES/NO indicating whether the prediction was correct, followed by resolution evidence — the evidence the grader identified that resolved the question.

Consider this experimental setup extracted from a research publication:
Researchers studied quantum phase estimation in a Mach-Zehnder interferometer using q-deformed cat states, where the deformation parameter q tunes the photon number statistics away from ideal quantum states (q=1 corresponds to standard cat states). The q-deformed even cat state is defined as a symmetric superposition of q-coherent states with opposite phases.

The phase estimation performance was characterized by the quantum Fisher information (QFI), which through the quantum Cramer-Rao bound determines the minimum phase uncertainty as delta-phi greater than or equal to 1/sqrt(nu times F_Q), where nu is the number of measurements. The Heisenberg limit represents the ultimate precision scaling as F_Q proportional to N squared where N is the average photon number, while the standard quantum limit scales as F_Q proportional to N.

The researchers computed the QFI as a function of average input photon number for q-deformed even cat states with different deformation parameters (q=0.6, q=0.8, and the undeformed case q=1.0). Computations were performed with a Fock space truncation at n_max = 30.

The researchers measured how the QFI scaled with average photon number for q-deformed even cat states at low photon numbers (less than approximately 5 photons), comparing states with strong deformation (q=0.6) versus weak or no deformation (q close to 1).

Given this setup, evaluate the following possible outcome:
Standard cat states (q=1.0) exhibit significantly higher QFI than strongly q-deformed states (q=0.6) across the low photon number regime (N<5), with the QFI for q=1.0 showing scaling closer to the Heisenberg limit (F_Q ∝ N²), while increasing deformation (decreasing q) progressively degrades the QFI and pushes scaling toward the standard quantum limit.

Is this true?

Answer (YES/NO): NO